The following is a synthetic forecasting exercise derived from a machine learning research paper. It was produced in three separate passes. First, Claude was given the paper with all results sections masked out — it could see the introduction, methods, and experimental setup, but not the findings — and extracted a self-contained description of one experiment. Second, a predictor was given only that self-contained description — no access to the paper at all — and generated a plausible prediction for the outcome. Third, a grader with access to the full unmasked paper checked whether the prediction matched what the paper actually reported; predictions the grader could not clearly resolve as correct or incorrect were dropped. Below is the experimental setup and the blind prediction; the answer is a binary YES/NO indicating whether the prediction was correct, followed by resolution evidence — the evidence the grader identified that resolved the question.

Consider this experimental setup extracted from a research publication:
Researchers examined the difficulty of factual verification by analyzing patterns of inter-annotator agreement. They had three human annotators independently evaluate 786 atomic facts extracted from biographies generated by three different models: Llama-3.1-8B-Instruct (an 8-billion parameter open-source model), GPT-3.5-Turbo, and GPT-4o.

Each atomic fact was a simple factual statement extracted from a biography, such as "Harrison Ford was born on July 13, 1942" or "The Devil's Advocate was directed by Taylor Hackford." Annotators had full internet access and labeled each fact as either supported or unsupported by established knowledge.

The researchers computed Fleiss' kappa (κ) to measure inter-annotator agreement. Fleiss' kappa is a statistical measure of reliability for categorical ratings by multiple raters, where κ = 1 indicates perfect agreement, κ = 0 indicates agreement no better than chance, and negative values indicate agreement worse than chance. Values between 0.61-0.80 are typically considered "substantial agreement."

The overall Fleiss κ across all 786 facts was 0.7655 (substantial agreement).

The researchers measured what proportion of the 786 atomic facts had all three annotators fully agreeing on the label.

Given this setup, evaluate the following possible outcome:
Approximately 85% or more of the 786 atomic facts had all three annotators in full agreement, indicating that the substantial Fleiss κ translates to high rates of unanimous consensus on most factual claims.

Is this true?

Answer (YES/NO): YES